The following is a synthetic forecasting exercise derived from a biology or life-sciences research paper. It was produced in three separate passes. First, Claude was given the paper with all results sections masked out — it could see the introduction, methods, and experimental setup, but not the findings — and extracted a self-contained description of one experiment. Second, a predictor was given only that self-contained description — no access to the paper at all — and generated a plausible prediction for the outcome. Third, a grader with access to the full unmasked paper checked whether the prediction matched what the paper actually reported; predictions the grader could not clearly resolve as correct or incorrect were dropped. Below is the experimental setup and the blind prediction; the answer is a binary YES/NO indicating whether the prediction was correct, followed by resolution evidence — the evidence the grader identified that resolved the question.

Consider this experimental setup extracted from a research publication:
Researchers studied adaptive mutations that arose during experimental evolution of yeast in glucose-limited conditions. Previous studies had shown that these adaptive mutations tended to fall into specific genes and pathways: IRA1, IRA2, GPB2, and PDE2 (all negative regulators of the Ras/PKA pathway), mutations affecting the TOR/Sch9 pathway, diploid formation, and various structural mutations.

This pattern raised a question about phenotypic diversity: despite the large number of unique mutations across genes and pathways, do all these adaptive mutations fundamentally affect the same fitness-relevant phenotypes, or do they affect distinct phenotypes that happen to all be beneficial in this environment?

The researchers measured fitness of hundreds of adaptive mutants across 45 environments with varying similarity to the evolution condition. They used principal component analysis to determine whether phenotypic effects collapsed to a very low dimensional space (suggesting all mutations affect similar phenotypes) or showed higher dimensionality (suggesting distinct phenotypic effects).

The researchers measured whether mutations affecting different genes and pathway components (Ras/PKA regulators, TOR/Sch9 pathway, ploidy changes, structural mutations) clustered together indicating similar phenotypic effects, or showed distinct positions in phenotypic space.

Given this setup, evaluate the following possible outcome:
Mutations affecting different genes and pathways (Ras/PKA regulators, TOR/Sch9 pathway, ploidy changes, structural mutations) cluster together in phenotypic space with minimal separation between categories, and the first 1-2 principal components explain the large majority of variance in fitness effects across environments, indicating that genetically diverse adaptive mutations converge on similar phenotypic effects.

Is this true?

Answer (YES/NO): NO